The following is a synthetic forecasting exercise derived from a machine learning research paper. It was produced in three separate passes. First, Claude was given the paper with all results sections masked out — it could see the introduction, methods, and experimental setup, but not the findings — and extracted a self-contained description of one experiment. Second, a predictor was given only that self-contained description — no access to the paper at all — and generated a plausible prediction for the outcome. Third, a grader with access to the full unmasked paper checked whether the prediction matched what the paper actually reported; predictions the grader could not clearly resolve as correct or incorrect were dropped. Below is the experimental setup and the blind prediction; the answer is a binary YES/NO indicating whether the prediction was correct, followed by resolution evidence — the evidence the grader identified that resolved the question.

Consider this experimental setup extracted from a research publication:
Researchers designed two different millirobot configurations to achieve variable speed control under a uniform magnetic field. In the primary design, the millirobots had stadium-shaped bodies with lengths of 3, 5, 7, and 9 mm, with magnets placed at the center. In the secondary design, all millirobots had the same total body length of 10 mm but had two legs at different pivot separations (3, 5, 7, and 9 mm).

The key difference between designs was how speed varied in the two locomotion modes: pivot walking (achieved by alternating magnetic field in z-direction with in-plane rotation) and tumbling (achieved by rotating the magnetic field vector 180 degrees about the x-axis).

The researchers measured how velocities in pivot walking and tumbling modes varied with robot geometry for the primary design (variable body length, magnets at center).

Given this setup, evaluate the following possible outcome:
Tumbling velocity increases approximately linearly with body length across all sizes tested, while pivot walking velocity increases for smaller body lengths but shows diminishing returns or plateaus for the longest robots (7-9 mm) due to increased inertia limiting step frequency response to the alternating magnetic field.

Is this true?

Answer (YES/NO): NO